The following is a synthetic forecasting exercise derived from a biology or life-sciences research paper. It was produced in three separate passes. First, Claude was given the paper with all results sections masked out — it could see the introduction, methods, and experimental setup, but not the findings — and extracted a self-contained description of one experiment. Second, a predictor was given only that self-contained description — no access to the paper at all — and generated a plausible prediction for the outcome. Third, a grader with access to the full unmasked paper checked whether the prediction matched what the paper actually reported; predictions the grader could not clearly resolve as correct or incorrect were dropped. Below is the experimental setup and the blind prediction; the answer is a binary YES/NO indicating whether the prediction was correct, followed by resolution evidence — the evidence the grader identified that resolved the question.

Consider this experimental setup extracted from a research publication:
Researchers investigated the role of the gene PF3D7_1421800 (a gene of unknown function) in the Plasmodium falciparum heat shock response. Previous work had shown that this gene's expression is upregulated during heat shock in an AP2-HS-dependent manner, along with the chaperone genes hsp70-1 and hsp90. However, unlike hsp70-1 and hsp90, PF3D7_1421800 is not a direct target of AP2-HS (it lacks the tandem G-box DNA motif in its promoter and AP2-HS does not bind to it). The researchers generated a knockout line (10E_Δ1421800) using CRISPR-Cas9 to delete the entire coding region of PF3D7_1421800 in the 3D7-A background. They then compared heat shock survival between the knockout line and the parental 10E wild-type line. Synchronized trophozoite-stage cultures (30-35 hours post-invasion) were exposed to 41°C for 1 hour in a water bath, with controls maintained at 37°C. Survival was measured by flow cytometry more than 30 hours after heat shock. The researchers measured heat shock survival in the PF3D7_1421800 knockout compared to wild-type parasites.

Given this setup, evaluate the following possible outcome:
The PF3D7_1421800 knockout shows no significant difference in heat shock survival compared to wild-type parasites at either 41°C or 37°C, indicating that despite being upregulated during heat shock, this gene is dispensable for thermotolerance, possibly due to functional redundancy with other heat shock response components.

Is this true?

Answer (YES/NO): YES